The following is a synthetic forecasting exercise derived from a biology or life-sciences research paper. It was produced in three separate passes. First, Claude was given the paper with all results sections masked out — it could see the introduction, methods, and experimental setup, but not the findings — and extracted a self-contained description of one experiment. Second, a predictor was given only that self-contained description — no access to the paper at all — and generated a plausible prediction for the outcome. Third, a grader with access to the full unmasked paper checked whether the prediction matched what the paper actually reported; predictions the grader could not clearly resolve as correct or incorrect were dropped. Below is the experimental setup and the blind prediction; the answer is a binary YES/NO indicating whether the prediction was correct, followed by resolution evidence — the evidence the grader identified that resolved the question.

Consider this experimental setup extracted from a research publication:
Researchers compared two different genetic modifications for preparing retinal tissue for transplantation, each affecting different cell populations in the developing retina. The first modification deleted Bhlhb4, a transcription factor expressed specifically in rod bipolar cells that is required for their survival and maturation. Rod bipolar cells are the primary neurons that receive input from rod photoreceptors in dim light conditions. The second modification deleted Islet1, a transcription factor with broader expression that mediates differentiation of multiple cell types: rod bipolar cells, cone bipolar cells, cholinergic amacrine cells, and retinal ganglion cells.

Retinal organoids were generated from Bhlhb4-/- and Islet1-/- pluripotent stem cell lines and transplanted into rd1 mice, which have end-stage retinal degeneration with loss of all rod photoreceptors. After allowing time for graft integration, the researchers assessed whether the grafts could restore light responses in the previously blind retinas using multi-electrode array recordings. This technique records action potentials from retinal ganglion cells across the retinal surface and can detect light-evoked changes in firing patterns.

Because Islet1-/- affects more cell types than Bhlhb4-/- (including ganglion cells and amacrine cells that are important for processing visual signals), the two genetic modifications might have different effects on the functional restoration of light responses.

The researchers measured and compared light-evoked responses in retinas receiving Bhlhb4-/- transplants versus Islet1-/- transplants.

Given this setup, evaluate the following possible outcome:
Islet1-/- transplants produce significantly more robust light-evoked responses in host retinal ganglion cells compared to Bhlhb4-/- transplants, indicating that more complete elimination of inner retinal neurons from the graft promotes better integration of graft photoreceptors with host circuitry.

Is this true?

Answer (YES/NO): NO